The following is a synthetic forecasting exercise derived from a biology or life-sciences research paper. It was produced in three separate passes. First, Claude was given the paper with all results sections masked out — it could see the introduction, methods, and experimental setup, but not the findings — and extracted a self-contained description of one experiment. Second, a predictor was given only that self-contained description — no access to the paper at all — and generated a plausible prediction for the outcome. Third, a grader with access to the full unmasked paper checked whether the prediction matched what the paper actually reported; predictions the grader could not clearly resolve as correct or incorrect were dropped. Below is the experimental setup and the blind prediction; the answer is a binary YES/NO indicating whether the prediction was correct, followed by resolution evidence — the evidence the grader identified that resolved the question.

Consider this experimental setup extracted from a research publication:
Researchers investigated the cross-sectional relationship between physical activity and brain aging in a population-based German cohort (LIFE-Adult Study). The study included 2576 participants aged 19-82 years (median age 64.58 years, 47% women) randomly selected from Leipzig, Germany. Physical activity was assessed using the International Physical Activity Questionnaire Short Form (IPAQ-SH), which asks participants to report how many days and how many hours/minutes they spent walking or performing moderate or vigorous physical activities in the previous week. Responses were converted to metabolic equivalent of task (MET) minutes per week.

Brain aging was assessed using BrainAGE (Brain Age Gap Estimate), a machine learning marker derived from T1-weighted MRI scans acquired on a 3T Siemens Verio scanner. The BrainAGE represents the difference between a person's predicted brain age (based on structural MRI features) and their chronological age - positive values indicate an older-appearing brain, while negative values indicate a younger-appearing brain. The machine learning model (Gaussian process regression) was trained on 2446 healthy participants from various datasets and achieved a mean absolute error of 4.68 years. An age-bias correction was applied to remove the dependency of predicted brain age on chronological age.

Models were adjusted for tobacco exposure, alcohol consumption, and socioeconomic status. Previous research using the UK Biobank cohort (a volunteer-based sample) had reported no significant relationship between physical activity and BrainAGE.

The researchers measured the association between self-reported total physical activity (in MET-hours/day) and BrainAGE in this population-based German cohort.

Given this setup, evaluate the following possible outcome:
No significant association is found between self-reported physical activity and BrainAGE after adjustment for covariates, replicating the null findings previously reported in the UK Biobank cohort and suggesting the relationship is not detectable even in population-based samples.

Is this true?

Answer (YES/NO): YES